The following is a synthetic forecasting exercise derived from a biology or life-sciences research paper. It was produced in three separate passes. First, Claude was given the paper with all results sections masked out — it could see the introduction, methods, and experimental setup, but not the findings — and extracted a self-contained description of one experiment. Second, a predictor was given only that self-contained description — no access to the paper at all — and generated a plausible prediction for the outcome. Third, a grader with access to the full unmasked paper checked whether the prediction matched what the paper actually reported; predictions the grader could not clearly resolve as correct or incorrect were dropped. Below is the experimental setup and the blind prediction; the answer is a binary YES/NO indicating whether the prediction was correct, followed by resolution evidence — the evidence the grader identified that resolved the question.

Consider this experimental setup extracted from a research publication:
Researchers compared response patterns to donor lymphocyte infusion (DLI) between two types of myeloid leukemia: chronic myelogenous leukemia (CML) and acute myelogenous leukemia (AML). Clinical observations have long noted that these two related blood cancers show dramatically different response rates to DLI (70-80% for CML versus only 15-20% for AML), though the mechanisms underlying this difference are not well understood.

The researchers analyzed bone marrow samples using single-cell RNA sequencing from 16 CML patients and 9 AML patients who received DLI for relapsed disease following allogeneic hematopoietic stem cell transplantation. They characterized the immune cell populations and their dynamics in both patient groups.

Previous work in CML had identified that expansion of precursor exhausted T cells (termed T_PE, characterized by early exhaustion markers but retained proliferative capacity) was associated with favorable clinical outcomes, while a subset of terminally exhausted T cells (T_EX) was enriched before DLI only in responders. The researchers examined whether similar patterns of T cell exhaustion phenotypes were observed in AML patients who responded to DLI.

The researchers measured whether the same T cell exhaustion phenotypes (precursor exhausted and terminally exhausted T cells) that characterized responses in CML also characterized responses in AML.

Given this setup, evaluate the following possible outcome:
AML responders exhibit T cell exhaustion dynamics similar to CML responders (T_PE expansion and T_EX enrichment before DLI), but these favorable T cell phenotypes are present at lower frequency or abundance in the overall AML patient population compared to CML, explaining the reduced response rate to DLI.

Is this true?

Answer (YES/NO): NO